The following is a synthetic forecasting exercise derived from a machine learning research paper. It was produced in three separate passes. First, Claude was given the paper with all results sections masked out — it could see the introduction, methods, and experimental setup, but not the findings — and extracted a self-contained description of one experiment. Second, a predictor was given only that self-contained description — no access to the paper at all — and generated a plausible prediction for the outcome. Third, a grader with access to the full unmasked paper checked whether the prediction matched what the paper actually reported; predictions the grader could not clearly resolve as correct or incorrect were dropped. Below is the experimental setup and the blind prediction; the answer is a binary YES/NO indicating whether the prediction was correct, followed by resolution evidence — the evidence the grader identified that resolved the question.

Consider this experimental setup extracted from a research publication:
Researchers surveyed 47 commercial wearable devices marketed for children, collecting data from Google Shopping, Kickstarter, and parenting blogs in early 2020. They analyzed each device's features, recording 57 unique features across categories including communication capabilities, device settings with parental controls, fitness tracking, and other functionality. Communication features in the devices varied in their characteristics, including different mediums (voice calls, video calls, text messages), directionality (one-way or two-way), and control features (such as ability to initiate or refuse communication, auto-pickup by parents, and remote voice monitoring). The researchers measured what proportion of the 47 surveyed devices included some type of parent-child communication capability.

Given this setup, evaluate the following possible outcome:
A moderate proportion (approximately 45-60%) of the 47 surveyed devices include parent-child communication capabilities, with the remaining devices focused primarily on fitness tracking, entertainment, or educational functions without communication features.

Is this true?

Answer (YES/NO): YES